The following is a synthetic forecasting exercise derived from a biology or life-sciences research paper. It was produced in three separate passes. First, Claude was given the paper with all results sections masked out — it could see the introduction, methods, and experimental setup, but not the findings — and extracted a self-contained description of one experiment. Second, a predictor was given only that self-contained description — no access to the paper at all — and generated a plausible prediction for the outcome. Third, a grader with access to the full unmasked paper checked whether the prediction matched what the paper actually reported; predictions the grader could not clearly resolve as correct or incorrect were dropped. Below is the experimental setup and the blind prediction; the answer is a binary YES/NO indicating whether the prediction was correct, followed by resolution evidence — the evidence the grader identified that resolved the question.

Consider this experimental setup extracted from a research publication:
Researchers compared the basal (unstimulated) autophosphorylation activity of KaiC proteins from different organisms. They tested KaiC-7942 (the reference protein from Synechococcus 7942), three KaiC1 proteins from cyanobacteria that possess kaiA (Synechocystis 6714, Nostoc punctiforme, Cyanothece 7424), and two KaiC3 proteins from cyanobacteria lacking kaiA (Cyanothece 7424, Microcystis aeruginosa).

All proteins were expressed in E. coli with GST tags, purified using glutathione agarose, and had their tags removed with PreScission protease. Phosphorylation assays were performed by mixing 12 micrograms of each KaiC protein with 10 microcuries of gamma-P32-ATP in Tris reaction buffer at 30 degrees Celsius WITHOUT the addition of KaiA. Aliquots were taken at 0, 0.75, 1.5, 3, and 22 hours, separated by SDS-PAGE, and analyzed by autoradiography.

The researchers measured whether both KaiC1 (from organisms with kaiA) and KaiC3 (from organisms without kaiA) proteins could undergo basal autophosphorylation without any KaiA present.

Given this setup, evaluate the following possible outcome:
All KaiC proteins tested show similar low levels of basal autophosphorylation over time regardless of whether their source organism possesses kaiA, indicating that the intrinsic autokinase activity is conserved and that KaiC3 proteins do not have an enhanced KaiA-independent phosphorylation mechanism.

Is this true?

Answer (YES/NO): NO